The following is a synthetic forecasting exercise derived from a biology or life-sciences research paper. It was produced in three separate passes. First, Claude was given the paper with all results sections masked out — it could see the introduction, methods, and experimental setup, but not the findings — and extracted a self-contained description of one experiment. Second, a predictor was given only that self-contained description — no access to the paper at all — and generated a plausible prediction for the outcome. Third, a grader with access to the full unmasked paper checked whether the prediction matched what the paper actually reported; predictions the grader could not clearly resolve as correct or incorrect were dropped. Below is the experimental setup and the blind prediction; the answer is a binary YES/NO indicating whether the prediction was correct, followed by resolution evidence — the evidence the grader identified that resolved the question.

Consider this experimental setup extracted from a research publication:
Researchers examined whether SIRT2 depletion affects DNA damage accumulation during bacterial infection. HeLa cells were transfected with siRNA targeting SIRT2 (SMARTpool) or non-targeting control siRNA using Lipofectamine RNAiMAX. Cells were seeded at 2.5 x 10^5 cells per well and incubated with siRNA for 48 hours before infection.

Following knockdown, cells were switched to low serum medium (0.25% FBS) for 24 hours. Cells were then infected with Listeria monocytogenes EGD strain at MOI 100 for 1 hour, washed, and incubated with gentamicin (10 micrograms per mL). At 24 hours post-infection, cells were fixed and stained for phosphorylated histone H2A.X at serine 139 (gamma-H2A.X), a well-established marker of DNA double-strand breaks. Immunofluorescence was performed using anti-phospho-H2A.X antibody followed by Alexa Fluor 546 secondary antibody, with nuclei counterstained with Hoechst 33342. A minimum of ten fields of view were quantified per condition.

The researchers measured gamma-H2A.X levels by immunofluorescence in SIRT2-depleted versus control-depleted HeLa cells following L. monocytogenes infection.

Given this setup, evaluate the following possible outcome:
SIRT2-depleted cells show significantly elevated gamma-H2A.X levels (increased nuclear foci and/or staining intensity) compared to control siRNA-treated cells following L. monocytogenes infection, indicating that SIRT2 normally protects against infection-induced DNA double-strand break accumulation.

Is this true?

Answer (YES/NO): YES